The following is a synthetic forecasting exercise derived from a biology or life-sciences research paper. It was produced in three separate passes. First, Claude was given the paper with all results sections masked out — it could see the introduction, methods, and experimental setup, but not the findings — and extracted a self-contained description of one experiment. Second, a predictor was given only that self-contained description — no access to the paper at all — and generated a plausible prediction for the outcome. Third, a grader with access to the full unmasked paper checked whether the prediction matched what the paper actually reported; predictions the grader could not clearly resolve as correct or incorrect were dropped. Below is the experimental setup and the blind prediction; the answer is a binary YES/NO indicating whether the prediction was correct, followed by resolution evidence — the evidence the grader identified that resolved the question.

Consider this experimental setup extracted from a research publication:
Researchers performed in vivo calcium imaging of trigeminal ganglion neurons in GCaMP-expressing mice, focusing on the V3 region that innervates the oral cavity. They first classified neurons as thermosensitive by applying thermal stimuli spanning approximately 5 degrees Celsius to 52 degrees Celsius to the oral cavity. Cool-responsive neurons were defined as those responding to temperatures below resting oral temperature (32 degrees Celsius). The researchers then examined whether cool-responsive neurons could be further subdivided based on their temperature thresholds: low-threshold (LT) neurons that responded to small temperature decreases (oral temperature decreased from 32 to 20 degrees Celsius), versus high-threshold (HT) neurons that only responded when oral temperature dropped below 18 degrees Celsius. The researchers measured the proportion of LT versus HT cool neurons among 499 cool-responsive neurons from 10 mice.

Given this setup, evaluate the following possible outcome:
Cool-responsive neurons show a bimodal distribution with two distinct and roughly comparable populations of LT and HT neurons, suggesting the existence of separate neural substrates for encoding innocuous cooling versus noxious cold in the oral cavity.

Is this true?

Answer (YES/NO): NO